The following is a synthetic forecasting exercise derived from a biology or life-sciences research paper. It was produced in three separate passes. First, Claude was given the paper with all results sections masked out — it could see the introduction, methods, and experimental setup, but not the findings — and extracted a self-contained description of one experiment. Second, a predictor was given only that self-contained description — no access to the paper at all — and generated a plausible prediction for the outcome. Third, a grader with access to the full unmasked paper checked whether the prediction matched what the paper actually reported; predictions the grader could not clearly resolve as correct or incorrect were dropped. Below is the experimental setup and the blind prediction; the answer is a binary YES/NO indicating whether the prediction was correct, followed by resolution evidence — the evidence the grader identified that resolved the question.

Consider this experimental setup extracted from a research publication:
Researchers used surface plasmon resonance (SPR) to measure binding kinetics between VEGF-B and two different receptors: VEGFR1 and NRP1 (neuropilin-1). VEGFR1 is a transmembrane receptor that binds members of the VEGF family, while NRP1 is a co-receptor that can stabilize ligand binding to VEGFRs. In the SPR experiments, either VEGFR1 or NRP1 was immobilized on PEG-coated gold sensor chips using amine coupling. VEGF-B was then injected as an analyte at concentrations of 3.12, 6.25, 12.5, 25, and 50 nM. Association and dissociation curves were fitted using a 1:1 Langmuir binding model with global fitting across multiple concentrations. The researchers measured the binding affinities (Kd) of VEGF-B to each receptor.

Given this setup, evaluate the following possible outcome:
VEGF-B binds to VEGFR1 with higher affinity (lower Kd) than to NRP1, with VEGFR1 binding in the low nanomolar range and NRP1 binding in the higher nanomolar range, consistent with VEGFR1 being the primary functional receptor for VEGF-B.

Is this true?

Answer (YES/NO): NO